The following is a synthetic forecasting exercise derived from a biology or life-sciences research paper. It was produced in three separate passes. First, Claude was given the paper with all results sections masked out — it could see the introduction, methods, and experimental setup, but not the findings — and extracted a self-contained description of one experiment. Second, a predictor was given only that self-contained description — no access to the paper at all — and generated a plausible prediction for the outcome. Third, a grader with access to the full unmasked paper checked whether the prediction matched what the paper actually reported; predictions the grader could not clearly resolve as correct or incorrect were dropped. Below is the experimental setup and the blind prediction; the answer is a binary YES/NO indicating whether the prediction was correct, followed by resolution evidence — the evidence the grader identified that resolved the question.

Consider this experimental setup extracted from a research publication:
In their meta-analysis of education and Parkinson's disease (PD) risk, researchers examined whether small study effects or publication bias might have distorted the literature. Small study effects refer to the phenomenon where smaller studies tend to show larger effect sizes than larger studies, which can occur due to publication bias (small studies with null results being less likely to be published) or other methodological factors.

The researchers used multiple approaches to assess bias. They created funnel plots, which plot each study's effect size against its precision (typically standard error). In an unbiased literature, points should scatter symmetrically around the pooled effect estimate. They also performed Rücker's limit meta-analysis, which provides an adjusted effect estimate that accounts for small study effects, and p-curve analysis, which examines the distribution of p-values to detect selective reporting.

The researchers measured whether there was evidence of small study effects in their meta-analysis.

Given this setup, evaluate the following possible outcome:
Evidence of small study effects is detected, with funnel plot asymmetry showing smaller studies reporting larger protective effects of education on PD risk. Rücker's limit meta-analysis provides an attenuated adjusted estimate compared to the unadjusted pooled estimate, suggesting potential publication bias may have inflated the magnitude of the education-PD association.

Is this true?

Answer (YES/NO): NO